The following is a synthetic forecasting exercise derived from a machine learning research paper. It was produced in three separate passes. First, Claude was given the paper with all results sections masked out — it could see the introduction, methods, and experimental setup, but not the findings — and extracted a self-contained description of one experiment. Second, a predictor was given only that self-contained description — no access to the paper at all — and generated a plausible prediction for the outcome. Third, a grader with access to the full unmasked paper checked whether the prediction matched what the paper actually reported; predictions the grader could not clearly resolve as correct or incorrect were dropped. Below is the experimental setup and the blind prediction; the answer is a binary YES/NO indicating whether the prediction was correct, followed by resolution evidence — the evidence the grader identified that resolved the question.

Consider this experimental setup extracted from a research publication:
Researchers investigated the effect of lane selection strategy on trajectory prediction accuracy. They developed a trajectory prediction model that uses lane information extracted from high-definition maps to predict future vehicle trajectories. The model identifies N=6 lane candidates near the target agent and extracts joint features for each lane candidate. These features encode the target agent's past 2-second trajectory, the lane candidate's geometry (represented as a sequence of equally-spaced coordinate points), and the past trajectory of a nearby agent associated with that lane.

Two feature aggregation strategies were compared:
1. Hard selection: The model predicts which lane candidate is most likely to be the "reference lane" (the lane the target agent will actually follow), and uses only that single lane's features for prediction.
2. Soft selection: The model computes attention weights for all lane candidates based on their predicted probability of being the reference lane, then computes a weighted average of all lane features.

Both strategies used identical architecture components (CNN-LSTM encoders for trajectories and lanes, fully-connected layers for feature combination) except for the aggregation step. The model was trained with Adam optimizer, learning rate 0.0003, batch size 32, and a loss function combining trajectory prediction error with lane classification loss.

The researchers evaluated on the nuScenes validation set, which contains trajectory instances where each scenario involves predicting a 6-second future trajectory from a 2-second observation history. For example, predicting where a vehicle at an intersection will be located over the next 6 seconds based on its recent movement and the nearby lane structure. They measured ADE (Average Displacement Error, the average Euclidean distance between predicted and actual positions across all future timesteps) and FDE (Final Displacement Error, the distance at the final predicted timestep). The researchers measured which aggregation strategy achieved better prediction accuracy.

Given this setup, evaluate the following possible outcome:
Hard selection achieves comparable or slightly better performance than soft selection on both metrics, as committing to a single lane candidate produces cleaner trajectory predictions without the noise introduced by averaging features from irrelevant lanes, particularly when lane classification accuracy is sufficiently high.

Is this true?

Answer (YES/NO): NO